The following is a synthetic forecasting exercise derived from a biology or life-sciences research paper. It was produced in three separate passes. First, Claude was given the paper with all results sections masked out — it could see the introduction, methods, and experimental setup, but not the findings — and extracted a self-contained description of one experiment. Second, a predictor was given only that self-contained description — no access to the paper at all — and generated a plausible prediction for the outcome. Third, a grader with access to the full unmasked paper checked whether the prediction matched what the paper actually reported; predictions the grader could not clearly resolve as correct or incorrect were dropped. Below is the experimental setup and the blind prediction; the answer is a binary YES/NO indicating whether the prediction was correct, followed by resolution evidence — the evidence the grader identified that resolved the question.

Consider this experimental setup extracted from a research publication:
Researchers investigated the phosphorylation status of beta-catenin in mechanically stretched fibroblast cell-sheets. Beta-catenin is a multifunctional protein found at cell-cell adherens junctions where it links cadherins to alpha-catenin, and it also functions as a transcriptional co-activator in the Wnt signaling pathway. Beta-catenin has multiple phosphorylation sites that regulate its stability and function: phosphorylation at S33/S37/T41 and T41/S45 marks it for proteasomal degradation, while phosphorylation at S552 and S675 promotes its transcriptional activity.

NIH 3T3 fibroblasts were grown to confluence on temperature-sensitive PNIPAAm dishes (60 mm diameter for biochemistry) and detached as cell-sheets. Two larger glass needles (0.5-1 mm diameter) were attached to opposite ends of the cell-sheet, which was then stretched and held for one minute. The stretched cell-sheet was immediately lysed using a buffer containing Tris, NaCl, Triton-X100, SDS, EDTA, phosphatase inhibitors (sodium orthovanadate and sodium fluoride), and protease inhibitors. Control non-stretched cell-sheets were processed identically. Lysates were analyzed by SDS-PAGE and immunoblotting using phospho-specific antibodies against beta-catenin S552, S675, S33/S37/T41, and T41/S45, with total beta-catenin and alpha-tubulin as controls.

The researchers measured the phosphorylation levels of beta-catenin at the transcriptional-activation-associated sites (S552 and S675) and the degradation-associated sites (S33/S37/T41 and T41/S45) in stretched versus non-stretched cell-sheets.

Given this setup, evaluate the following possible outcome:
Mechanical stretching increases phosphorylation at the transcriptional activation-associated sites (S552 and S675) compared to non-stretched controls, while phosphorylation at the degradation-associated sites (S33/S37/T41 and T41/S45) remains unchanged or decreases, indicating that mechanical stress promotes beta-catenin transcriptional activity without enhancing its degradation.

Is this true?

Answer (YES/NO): YES